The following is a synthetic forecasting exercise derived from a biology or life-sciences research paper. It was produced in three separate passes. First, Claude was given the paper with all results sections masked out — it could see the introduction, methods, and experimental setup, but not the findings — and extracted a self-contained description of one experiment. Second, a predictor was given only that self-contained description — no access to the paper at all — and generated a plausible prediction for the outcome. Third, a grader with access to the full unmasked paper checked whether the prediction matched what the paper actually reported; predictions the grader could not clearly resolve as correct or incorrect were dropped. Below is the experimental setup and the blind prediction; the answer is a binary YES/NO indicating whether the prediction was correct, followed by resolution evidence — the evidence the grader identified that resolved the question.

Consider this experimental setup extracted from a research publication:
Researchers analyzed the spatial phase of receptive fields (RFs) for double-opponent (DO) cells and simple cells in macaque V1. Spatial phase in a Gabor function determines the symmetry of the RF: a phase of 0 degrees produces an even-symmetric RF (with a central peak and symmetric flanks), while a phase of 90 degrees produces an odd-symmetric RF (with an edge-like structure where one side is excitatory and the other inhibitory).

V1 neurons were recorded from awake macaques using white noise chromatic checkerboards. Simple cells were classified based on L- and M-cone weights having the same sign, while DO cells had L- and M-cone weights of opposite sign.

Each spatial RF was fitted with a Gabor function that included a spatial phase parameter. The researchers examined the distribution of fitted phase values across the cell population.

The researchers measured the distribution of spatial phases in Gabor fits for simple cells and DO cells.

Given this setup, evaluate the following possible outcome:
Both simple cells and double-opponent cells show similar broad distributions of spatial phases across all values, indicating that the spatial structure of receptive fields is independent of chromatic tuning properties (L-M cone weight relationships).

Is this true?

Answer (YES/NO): NO